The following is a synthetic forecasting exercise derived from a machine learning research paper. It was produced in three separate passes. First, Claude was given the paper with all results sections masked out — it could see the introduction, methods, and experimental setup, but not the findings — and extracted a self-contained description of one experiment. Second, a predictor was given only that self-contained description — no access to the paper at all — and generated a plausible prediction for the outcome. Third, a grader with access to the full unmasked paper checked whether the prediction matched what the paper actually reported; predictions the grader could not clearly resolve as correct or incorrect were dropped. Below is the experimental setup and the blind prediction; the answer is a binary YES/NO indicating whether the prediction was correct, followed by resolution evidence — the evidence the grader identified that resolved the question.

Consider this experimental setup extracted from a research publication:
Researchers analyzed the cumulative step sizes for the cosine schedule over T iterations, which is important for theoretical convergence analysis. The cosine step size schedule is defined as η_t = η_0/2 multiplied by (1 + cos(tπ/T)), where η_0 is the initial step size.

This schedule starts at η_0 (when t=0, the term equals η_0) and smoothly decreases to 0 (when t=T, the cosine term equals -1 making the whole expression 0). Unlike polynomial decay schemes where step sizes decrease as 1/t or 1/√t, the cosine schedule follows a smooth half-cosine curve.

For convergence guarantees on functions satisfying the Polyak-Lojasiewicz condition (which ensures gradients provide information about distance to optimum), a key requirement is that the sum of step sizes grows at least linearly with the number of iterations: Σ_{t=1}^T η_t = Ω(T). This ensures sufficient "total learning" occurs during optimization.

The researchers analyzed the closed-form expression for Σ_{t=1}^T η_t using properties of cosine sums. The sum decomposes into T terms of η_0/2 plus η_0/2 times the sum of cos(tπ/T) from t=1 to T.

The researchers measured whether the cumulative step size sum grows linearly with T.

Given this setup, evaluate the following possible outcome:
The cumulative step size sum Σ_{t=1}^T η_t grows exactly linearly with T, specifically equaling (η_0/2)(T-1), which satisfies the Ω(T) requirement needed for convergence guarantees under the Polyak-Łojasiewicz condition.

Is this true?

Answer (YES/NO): YES